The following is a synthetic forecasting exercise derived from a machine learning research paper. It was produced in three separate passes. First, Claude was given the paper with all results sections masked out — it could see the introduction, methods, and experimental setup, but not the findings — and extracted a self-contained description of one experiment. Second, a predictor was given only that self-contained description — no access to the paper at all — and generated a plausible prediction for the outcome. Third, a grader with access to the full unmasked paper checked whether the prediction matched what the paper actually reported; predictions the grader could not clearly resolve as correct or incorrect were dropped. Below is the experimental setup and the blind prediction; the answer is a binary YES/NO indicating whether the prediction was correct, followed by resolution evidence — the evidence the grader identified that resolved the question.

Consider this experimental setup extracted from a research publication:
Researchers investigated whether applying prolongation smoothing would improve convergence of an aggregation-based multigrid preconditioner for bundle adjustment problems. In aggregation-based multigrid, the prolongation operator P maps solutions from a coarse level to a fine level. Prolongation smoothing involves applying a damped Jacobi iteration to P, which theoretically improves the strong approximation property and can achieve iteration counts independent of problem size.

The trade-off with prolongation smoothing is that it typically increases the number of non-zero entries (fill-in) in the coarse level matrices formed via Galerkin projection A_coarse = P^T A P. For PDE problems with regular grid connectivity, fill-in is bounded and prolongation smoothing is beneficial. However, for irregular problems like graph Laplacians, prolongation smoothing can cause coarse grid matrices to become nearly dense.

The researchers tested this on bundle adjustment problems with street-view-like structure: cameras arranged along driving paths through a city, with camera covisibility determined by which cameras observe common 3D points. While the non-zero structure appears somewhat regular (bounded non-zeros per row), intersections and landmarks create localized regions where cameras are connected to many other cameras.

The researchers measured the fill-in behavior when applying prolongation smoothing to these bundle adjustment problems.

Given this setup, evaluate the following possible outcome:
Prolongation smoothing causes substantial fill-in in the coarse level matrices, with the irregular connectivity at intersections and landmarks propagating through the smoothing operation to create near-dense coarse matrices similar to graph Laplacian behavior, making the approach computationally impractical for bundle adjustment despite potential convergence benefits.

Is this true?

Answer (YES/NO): YES